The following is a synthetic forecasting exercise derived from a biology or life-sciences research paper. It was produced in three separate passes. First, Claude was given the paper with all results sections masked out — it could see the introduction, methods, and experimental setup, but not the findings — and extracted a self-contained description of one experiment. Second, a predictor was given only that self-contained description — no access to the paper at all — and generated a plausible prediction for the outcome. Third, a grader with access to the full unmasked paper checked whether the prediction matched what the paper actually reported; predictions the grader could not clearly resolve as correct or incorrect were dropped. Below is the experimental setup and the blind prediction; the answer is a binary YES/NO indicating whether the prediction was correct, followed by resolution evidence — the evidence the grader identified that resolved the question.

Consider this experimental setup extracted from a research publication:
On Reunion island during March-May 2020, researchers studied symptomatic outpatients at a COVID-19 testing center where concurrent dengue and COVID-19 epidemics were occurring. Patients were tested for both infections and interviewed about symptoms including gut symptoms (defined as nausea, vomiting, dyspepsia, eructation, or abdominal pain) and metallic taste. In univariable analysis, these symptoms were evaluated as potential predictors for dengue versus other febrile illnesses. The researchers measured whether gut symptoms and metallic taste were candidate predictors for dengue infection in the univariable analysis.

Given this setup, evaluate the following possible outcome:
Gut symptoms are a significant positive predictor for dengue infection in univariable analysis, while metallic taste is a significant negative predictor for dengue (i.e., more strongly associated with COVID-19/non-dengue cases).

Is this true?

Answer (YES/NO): NO